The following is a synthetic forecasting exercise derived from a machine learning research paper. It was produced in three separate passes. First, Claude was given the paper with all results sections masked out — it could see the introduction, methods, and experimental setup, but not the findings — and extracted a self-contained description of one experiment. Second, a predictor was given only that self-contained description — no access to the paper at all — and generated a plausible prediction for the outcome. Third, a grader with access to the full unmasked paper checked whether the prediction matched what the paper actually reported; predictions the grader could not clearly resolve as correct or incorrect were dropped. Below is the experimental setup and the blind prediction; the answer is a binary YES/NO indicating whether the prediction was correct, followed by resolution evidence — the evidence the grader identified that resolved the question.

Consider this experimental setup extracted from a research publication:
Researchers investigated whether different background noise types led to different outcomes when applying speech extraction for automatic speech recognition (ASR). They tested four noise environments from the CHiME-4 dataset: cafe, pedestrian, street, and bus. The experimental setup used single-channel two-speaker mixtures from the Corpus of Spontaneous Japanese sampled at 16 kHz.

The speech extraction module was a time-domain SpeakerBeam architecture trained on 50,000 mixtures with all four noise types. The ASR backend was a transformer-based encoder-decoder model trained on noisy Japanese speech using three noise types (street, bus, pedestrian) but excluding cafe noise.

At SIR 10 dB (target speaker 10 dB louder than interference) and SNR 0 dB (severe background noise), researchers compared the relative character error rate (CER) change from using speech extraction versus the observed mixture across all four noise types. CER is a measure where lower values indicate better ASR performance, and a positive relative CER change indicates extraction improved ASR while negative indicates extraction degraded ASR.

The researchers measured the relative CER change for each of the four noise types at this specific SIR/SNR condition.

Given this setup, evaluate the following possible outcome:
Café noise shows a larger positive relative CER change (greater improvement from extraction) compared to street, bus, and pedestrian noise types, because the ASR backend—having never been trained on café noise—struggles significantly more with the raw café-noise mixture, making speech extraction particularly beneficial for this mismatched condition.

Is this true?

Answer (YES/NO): NO